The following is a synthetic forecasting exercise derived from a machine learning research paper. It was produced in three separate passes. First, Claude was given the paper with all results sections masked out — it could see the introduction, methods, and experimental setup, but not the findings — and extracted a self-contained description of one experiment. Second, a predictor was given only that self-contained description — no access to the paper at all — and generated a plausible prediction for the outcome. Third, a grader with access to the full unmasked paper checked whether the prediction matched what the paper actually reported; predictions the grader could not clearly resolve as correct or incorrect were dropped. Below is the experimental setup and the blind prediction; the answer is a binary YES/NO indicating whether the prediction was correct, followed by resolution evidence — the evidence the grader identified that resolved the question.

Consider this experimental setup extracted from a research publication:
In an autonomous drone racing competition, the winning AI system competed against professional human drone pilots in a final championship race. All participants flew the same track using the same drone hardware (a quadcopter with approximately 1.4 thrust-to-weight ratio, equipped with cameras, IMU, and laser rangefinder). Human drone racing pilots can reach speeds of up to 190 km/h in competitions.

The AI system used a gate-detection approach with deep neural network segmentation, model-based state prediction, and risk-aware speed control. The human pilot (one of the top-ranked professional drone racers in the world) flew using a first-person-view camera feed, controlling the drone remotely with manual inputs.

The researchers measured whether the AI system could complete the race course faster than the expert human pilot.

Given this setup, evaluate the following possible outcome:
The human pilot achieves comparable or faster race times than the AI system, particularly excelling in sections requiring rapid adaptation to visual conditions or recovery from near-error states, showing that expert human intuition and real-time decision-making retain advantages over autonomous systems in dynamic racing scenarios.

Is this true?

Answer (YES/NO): NO